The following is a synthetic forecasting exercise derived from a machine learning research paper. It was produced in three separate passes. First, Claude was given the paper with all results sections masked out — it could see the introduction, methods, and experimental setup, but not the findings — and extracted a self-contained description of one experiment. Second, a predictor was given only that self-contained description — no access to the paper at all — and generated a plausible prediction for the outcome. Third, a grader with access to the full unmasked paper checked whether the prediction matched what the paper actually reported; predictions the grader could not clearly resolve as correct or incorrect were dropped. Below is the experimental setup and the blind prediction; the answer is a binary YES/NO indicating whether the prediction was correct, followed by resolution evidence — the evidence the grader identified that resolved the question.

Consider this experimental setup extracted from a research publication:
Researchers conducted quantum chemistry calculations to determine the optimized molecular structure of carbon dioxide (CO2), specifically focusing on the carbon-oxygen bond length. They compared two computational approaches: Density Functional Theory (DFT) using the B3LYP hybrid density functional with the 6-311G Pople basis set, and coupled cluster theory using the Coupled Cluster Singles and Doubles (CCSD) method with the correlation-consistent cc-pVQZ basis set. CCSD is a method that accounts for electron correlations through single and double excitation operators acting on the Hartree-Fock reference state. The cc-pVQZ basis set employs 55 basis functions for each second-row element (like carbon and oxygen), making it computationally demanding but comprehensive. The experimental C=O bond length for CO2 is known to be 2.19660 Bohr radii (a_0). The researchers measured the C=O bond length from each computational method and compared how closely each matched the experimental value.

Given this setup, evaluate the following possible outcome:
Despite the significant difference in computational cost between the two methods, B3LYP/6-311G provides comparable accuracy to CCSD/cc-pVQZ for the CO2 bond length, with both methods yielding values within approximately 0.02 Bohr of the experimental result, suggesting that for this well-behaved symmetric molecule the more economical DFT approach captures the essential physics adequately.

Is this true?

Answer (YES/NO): NO